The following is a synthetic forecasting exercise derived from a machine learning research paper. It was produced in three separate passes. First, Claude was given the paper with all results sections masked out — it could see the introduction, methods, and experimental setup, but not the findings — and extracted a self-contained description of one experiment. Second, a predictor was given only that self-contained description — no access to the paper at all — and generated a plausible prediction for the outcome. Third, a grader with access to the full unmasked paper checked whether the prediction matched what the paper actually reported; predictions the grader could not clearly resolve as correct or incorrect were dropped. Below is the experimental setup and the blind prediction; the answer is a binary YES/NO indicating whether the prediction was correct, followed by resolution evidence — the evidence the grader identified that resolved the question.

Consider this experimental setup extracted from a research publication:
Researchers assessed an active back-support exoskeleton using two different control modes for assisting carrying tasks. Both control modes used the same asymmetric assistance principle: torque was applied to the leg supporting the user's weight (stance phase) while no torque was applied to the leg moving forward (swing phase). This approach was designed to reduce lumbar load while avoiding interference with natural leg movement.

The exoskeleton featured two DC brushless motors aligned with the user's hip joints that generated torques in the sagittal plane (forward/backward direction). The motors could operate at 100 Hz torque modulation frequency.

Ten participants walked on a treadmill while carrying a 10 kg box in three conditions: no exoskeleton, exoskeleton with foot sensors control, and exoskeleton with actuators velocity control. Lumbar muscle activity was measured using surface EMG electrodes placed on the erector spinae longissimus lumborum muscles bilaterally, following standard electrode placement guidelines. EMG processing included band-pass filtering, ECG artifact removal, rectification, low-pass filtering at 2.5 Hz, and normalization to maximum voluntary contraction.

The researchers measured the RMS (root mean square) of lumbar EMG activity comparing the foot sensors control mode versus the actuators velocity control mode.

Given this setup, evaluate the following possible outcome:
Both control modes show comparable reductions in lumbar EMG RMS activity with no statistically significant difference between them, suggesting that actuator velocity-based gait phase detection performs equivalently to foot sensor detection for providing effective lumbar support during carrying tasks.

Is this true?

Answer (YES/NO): YES